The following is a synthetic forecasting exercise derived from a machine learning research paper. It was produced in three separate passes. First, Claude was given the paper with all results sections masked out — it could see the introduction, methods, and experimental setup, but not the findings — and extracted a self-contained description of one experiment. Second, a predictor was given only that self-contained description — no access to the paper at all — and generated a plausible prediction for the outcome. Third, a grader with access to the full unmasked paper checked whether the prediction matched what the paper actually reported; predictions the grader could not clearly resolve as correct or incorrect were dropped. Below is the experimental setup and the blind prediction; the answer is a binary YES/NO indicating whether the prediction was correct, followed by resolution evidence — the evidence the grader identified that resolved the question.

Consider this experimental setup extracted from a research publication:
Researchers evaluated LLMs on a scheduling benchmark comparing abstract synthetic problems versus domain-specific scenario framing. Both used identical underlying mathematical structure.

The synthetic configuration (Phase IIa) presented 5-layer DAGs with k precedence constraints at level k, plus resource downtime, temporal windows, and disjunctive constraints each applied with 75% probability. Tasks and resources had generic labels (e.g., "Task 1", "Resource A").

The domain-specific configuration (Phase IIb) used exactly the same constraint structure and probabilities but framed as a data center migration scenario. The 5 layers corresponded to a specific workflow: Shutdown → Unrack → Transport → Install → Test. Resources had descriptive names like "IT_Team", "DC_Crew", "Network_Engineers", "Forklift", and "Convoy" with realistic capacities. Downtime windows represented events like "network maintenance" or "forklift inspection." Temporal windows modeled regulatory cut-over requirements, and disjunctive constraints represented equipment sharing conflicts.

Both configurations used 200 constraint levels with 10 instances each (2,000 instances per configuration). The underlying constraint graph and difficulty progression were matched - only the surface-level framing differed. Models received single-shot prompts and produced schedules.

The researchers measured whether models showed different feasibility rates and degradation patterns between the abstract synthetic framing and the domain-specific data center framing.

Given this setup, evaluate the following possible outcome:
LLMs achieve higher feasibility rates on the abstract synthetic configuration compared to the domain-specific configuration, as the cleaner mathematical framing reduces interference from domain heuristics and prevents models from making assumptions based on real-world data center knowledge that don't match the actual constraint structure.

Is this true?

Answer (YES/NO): NO